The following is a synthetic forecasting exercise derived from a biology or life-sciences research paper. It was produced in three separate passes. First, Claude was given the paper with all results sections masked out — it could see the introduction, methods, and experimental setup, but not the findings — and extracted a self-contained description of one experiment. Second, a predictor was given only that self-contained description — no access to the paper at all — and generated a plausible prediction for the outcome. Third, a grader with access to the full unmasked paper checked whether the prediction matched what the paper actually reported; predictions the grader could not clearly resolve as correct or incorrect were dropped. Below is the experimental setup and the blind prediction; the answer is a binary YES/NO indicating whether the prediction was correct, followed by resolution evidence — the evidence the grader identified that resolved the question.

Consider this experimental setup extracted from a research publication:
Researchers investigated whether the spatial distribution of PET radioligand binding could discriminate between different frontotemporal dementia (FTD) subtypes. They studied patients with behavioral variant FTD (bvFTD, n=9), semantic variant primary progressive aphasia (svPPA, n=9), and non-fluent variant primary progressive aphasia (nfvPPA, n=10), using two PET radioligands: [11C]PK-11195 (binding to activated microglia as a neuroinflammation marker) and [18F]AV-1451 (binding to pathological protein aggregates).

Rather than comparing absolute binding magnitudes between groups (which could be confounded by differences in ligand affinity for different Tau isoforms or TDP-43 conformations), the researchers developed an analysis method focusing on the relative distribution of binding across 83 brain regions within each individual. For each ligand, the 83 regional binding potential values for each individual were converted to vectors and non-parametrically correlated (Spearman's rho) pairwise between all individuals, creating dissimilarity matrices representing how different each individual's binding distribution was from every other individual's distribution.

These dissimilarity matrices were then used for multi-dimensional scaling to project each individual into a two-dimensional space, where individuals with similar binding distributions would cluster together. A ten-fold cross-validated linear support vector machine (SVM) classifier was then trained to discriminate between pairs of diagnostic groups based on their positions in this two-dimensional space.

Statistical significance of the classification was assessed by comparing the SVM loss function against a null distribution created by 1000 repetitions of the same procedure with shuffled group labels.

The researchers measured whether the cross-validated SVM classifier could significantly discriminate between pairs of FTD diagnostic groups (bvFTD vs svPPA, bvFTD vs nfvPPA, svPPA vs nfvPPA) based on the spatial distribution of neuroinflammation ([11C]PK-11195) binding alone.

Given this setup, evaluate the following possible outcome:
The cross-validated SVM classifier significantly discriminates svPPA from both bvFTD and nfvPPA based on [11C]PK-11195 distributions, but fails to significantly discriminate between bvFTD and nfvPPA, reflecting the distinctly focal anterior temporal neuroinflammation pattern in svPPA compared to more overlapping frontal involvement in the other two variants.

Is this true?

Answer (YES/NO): NO